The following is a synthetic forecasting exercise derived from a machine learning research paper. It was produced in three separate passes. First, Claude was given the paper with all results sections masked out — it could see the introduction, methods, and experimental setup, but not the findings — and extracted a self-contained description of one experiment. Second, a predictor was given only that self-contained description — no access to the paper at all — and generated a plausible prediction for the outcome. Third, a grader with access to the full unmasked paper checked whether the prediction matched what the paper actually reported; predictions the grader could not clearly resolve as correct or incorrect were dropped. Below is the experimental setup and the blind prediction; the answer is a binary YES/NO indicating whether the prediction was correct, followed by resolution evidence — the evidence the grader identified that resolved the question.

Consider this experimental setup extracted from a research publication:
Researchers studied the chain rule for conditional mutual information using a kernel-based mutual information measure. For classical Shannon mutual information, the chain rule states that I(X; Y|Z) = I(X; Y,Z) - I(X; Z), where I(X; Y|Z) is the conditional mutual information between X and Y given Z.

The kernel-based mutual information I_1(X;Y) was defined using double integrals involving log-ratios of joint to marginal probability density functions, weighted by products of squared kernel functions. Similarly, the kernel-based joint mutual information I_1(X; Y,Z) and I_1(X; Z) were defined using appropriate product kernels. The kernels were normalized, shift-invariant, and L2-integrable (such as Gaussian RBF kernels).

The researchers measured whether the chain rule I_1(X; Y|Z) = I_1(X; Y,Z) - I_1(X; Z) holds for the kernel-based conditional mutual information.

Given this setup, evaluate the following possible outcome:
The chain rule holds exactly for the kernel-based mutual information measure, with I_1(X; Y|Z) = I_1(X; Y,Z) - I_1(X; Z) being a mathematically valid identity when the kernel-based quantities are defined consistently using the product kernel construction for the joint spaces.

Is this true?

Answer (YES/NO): YES